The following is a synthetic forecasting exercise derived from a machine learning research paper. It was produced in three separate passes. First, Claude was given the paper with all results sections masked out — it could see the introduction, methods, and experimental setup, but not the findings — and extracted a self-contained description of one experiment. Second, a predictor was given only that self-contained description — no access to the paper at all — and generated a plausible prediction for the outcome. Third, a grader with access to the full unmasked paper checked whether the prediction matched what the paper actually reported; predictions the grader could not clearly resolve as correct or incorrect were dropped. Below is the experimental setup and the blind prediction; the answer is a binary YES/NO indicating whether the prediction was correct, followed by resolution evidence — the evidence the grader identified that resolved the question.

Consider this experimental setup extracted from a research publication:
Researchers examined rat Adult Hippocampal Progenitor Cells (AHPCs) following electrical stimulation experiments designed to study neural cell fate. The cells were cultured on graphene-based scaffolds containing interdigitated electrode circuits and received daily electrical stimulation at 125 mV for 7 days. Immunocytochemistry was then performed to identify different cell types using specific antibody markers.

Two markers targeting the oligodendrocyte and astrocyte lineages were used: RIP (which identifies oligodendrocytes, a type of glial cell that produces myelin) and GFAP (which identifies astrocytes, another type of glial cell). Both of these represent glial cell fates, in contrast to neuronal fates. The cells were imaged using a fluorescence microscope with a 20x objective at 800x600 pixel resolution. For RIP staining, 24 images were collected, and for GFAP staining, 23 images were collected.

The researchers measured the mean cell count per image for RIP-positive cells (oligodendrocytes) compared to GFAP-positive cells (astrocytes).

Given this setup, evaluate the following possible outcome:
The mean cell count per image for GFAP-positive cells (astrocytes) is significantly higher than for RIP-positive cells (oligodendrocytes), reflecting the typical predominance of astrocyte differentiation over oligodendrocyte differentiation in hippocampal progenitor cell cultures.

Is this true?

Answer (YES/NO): NO